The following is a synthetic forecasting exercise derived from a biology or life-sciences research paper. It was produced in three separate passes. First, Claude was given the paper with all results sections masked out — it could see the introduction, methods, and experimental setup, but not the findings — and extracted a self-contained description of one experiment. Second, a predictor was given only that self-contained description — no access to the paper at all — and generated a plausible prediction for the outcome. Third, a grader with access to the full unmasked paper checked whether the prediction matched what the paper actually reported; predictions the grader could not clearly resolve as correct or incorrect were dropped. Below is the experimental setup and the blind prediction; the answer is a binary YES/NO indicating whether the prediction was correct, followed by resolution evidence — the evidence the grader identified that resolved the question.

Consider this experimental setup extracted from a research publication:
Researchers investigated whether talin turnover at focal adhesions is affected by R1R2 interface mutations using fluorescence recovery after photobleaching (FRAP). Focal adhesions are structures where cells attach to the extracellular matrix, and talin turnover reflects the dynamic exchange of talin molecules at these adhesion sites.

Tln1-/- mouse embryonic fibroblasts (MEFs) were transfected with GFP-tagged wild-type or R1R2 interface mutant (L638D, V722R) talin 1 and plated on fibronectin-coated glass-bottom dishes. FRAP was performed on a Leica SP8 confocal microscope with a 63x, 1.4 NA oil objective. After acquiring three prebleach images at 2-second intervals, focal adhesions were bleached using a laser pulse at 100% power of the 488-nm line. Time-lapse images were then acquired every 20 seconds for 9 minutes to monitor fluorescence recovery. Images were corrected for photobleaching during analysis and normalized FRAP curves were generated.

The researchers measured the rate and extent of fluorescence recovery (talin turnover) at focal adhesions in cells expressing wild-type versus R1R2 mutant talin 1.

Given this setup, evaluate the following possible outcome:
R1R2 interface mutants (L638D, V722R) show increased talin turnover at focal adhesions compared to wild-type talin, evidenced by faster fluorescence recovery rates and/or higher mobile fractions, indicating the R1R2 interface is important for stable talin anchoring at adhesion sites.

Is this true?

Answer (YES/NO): NO